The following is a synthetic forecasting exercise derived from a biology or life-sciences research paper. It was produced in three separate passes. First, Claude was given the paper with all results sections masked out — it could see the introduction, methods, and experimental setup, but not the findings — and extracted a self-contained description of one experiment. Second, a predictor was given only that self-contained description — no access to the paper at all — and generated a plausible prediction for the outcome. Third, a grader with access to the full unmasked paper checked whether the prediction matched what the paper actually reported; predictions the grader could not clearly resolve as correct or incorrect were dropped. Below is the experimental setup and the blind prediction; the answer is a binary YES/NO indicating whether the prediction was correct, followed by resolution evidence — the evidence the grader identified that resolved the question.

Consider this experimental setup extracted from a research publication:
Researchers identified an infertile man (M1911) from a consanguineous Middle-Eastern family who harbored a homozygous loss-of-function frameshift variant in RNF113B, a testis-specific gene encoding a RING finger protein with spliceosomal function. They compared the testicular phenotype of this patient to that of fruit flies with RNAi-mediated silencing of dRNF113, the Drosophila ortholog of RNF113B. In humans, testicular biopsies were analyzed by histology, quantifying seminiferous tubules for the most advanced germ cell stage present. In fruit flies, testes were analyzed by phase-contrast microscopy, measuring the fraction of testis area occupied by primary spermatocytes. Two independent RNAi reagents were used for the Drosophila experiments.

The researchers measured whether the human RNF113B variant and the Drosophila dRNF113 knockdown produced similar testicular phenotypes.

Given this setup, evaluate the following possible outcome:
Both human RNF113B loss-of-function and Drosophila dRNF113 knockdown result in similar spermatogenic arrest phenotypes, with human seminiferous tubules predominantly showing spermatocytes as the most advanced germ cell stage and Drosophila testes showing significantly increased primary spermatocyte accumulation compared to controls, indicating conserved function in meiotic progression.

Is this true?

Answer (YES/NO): YES